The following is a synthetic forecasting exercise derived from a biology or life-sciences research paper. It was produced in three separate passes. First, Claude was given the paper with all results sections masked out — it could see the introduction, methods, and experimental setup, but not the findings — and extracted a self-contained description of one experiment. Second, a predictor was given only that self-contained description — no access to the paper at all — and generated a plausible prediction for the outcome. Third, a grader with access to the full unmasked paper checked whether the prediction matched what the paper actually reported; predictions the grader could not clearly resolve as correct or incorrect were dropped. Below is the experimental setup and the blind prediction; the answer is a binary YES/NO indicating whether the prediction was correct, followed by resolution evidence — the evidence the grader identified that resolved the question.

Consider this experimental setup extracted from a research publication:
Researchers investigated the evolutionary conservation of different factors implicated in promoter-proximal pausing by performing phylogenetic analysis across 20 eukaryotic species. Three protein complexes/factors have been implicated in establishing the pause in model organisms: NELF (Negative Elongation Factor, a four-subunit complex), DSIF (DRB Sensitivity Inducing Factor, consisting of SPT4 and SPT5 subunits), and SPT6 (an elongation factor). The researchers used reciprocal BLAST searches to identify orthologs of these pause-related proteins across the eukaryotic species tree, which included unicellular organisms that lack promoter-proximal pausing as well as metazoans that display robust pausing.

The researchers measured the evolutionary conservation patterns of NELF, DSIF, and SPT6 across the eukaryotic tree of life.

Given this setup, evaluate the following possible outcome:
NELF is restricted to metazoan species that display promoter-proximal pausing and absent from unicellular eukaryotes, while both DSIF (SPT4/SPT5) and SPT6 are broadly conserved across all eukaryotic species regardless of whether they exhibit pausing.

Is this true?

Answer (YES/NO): NO